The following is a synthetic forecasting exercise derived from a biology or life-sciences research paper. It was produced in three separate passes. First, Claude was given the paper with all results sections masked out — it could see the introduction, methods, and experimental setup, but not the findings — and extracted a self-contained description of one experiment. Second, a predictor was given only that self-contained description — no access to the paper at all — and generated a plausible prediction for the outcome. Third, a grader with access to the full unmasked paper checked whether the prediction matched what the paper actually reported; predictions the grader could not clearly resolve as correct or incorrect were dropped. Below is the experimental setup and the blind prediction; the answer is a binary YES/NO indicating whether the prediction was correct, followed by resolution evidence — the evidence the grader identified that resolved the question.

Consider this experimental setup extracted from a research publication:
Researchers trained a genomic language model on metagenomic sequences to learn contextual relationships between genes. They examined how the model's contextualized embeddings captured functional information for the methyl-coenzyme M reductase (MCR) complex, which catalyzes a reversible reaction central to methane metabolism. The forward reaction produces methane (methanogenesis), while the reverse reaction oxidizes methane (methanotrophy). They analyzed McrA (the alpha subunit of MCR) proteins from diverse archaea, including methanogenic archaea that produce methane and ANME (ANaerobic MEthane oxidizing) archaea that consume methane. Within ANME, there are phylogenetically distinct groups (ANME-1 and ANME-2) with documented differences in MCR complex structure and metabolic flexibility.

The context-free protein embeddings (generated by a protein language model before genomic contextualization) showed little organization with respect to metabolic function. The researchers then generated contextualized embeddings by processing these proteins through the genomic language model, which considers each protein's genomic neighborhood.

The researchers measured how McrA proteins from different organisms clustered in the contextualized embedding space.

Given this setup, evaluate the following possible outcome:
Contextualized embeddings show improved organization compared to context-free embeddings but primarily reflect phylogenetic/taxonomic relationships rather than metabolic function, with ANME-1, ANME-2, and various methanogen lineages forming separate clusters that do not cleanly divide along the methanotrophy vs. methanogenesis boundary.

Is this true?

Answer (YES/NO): NO